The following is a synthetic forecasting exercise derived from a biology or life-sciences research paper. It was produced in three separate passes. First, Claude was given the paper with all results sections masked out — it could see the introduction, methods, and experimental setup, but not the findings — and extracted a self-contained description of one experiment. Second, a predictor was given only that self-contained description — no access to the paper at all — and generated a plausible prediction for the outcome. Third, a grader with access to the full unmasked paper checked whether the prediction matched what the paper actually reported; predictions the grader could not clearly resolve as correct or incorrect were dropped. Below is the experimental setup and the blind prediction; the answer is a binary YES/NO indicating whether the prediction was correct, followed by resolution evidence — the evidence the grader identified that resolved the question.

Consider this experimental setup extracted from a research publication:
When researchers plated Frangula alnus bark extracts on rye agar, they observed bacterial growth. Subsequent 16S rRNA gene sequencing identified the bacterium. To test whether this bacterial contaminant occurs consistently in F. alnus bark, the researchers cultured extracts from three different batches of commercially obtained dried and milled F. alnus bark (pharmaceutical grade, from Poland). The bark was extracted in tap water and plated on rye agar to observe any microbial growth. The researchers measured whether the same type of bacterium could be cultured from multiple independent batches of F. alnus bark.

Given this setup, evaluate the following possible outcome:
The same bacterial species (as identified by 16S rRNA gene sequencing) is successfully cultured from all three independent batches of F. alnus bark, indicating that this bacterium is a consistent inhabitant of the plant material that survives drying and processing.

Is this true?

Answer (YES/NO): YES